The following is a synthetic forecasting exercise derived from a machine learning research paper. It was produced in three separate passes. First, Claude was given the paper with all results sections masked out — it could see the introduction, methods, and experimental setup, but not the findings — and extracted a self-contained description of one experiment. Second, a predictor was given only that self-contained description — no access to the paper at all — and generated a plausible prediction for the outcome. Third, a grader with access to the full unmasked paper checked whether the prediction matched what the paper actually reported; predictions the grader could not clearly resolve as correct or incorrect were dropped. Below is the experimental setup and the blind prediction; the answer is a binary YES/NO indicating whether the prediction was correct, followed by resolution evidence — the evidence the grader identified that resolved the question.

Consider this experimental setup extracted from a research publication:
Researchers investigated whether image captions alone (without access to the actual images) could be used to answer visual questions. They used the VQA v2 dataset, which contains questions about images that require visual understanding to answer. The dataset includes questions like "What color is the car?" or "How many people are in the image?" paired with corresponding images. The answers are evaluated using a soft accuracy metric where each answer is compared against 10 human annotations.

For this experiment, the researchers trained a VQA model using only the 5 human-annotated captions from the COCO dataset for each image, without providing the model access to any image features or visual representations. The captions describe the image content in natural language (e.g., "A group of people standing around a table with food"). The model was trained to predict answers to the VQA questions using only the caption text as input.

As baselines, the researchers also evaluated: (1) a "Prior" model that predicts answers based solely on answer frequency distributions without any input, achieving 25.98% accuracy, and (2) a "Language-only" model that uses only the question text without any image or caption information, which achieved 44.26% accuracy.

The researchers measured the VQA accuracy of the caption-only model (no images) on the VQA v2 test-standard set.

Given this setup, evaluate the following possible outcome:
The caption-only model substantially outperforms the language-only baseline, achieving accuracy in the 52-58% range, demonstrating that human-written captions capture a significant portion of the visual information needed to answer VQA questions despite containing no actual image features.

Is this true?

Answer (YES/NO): NO